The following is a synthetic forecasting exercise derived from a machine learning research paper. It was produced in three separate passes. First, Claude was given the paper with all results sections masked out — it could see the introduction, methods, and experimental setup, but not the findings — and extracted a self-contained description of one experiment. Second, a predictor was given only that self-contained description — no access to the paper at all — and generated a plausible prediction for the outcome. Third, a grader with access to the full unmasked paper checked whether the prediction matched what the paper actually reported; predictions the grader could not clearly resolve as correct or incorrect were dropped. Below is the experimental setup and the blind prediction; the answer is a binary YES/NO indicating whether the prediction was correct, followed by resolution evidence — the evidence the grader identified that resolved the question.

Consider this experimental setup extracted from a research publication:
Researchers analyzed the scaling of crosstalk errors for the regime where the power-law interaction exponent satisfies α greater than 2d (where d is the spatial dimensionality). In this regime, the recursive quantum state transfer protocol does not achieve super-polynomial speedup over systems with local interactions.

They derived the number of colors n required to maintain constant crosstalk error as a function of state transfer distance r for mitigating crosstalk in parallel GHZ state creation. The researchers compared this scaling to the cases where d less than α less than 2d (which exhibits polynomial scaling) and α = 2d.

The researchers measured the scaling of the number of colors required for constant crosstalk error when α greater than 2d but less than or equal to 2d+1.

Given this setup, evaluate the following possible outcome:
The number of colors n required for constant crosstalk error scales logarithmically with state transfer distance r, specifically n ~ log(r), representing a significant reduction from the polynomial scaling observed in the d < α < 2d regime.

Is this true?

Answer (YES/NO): NO